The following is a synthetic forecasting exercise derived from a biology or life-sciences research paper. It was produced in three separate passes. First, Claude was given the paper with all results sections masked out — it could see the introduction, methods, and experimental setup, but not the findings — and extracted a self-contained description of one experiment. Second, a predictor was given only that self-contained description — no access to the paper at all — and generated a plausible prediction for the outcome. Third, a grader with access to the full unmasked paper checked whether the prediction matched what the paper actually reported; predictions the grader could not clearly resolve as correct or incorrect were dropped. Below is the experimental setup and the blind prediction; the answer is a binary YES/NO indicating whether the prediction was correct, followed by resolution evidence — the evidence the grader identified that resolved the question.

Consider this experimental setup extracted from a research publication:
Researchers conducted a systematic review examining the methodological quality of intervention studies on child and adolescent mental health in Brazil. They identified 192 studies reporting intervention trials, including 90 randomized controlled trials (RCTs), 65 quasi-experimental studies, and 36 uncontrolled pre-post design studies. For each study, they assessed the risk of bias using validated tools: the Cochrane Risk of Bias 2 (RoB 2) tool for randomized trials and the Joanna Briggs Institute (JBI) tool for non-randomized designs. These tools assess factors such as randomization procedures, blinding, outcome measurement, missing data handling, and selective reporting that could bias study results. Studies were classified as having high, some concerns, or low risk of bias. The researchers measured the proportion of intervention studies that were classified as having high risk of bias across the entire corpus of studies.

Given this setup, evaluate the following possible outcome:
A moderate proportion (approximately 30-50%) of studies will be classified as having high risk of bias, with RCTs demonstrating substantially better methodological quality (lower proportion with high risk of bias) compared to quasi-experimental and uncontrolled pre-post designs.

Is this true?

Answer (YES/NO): NO